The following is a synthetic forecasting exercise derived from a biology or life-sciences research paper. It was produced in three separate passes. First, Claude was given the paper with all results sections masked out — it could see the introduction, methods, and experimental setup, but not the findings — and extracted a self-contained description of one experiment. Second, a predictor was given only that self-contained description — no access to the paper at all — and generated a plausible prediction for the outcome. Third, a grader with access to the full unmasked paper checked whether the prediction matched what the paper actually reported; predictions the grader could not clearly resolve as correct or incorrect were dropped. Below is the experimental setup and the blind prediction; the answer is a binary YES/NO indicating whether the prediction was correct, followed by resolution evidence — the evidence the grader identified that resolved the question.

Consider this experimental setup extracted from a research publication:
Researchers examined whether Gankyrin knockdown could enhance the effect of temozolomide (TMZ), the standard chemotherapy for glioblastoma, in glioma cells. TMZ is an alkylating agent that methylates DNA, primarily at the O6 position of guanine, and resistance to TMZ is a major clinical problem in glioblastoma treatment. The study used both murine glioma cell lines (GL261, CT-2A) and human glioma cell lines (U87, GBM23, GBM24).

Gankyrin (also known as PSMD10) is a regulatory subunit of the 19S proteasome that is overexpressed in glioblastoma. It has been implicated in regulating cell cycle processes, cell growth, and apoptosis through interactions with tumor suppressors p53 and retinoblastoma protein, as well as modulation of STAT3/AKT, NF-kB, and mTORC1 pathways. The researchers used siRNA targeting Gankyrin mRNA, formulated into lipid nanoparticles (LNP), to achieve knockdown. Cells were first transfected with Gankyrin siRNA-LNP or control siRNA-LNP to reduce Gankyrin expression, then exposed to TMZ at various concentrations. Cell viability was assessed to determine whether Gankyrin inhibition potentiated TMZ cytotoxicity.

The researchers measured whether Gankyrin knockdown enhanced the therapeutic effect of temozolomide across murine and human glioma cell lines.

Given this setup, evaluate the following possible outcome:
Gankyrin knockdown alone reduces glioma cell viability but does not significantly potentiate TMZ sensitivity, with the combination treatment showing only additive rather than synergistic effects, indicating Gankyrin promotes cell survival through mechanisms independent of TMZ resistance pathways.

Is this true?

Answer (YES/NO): NO